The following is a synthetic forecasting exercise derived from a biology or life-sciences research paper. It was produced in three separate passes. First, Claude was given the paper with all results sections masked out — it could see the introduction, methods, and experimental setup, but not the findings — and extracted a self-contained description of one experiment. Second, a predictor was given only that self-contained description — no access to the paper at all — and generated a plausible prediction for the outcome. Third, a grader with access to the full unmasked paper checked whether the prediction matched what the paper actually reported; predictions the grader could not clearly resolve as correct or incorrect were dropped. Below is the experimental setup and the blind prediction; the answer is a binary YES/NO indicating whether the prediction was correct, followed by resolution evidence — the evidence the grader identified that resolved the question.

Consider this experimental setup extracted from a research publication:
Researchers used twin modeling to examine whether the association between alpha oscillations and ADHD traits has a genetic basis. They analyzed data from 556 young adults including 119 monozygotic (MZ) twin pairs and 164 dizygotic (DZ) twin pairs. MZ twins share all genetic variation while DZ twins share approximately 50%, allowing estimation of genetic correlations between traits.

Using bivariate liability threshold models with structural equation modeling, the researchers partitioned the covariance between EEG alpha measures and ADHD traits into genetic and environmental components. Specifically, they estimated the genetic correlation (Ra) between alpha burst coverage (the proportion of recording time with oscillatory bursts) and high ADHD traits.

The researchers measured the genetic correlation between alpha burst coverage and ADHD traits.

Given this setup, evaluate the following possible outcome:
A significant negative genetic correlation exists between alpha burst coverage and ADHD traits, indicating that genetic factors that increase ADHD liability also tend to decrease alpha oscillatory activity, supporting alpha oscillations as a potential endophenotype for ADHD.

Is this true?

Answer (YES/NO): NO